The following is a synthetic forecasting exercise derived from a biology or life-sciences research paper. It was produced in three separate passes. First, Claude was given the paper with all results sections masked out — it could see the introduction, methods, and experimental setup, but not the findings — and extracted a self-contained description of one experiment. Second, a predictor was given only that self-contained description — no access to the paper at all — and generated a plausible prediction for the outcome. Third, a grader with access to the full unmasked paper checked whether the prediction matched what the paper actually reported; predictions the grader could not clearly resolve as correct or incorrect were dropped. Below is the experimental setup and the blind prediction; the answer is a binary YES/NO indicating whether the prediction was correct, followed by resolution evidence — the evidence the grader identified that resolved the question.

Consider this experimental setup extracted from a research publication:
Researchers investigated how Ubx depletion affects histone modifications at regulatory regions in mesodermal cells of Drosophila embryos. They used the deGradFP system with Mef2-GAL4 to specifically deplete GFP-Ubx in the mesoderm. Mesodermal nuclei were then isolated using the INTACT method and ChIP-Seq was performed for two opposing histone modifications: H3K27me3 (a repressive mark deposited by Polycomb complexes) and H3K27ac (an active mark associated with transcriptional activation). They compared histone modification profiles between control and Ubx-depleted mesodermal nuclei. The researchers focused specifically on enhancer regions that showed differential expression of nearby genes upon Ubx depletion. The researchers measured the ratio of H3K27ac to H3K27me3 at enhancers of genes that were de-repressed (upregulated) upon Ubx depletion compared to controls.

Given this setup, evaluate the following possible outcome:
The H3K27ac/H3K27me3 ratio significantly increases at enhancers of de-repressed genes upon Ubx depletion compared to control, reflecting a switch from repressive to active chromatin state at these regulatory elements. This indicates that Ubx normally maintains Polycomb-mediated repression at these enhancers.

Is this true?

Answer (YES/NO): YES